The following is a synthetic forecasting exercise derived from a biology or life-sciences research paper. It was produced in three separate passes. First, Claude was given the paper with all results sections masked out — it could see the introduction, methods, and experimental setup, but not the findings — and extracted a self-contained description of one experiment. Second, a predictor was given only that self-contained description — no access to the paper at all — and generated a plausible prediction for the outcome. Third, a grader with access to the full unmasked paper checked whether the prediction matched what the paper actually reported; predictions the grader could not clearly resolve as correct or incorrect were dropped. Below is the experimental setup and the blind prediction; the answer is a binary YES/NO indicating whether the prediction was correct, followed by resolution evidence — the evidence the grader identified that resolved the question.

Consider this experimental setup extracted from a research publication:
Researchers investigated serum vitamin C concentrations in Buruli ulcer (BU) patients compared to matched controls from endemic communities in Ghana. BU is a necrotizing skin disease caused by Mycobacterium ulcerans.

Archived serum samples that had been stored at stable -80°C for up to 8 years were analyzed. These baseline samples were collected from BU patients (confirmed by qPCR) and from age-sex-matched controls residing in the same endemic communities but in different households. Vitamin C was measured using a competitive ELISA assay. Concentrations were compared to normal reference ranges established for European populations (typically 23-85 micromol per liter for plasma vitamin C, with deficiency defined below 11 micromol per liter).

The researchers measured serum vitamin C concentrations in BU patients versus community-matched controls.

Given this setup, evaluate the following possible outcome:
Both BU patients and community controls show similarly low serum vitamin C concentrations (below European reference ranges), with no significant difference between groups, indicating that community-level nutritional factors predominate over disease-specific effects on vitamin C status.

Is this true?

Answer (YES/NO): NO